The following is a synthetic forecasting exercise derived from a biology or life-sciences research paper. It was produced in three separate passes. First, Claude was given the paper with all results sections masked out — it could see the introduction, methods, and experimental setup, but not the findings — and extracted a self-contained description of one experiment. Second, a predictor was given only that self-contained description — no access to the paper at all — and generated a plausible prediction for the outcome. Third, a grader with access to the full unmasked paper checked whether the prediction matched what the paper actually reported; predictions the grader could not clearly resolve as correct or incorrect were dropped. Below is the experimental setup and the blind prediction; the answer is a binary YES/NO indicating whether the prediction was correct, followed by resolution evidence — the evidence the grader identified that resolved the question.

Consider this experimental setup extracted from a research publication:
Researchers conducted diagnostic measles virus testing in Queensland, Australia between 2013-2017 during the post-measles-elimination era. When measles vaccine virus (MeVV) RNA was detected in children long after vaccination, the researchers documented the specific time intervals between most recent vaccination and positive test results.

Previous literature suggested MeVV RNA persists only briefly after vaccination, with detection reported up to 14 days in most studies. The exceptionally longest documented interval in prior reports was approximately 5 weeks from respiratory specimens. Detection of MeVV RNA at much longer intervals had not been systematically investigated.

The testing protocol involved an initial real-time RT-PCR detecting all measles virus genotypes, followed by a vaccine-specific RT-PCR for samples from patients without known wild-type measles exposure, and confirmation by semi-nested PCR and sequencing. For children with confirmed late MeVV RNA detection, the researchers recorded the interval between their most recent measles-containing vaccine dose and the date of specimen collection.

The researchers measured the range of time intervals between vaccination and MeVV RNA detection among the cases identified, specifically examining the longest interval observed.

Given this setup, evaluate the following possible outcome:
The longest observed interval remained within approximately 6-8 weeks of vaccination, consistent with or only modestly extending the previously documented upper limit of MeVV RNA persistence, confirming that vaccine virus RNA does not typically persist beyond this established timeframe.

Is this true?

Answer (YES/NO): NO